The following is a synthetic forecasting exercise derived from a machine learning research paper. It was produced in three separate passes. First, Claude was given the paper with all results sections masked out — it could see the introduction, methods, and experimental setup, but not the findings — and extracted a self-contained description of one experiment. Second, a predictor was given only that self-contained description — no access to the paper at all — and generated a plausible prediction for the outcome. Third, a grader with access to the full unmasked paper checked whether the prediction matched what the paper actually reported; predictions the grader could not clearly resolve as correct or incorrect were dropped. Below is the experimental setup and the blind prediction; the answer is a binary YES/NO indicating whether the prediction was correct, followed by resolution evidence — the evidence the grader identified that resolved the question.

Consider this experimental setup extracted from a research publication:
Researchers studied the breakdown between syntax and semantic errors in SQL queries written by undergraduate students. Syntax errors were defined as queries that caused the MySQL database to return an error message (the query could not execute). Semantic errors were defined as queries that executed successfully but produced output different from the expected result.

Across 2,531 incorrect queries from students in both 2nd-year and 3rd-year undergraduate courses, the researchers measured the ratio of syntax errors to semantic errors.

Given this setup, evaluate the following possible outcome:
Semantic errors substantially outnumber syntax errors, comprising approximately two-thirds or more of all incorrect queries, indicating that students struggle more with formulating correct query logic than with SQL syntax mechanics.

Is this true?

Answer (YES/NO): YES